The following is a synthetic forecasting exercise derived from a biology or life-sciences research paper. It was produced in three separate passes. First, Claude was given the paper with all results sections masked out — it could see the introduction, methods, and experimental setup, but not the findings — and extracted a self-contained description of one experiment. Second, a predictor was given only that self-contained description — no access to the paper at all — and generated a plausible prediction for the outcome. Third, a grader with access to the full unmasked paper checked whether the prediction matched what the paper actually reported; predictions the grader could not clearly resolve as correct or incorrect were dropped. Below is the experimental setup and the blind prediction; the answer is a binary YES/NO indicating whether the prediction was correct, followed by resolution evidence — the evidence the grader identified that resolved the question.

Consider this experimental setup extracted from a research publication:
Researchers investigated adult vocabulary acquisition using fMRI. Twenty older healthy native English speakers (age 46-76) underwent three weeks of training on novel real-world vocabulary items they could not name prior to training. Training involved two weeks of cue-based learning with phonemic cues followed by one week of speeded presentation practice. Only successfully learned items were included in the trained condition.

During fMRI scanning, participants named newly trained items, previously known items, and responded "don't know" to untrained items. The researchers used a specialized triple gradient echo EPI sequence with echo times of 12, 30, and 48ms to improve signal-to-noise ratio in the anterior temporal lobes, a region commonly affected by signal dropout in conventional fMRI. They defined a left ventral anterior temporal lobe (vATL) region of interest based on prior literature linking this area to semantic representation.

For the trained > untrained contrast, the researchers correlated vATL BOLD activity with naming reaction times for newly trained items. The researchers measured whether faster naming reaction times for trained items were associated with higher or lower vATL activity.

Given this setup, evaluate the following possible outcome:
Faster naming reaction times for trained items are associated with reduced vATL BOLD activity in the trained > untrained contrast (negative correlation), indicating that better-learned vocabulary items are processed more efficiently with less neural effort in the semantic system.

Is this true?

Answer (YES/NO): NO